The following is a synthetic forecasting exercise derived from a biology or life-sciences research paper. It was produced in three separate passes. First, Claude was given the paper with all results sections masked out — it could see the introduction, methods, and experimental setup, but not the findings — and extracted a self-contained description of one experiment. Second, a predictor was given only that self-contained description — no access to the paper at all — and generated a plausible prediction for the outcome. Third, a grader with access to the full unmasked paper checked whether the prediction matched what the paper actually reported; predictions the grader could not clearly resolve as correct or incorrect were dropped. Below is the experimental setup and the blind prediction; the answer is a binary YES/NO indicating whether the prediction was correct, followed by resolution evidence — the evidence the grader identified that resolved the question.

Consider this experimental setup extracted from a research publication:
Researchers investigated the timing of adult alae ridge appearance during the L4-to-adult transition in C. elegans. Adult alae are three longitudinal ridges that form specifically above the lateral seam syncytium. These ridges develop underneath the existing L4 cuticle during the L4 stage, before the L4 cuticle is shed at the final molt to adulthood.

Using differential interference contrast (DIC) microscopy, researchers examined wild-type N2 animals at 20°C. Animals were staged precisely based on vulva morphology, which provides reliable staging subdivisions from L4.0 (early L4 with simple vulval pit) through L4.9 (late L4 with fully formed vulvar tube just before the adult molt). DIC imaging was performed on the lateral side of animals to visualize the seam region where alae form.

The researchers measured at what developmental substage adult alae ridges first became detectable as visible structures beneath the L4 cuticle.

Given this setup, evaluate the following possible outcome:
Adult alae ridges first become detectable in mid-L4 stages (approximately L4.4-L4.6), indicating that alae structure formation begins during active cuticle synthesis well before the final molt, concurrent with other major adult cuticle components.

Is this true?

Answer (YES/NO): YES